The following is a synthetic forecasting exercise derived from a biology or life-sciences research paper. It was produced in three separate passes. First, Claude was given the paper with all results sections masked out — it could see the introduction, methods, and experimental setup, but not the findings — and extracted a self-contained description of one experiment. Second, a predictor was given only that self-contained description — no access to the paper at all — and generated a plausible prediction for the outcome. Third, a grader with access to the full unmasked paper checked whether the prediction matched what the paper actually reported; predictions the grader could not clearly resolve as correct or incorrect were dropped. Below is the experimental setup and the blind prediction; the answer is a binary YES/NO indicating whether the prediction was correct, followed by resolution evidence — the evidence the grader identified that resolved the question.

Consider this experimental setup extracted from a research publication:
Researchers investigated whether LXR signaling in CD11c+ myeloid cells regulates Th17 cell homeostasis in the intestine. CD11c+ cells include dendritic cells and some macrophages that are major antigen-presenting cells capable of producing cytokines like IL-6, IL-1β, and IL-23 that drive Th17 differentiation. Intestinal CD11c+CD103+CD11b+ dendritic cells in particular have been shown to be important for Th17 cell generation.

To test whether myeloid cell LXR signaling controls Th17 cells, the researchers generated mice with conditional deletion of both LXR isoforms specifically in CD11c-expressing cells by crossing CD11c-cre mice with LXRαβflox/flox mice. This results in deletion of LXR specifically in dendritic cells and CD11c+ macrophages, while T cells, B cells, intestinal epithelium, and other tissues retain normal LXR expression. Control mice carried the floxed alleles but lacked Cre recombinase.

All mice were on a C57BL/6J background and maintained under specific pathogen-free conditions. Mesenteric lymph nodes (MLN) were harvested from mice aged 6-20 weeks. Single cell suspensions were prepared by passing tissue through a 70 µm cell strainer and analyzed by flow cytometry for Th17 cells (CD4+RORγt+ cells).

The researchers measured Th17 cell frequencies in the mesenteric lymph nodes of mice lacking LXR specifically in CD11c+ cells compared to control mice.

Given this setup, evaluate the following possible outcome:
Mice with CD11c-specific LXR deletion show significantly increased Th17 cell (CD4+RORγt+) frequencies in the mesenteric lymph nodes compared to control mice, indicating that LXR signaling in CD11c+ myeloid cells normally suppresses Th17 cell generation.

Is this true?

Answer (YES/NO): NO